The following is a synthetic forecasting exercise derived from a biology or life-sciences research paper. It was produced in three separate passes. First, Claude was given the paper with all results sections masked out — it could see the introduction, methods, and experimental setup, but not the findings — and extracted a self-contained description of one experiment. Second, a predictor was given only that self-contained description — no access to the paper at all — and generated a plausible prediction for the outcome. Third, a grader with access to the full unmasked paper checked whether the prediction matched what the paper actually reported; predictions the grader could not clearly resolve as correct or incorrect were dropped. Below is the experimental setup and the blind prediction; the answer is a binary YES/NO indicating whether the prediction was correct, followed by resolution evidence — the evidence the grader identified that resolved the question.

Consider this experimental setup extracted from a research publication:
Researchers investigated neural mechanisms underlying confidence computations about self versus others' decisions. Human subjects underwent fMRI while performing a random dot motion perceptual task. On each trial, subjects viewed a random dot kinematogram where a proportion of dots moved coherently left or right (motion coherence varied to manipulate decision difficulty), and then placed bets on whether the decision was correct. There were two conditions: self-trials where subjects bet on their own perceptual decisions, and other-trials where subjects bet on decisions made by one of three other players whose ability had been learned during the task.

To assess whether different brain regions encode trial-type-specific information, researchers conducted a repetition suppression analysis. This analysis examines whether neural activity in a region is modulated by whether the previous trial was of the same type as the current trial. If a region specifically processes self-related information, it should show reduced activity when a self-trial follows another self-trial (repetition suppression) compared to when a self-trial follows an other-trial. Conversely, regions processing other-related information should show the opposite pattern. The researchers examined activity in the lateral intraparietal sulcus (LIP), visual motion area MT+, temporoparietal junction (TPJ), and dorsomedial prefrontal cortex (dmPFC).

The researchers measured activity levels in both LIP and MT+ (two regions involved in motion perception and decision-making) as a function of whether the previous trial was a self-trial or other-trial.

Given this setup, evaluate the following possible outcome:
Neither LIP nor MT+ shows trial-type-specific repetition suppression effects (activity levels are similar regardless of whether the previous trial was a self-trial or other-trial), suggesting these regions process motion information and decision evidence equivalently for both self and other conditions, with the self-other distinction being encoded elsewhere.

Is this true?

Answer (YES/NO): NO